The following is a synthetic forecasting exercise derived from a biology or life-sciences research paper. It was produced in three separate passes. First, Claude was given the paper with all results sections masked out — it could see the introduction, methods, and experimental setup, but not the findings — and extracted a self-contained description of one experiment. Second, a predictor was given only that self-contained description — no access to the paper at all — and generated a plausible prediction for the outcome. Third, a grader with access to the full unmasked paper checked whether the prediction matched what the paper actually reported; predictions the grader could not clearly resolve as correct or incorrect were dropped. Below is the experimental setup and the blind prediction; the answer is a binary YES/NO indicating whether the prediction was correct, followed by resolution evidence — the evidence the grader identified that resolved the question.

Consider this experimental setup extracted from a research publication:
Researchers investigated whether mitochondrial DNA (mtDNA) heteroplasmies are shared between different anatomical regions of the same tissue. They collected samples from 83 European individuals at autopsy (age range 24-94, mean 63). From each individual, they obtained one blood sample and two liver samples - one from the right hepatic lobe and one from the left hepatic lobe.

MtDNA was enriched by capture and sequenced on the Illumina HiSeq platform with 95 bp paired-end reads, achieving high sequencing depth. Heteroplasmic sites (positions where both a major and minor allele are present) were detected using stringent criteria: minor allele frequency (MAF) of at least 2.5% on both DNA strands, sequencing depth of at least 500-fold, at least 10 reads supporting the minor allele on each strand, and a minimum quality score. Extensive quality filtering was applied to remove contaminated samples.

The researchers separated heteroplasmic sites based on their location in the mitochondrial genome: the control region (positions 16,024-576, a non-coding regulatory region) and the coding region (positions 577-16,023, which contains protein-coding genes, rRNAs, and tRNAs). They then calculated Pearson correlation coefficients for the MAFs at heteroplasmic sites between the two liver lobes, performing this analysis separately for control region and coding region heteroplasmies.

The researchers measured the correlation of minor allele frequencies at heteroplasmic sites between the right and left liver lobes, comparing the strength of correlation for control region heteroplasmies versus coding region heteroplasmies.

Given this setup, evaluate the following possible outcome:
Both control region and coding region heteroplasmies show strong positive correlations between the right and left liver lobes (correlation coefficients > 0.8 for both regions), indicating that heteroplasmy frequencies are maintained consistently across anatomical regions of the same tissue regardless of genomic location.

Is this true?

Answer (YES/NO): NO